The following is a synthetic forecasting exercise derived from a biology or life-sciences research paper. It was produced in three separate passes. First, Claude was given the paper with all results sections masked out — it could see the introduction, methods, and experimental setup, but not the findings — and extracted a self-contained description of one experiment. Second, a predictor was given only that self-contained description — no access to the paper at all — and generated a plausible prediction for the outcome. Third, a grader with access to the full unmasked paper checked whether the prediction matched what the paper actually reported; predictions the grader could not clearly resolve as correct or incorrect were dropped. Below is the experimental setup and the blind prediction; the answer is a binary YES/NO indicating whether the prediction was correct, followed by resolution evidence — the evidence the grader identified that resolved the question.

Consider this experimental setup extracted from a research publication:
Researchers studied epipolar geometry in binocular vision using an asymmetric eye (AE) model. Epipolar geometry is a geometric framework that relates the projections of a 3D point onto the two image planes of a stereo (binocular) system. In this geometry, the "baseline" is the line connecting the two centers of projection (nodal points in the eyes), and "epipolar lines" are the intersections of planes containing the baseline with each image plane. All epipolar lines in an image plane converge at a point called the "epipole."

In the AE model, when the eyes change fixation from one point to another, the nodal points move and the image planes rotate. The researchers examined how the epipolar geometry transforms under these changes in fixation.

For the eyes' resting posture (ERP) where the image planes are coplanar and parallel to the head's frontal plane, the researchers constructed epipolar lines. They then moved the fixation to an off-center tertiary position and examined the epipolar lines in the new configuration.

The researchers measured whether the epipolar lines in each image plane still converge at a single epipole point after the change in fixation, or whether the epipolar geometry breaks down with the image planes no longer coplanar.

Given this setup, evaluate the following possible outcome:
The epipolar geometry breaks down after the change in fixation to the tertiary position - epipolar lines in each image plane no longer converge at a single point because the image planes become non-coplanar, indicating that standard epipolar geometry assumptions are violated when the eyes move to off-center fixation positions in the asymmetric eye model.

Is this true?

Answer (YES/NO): NO